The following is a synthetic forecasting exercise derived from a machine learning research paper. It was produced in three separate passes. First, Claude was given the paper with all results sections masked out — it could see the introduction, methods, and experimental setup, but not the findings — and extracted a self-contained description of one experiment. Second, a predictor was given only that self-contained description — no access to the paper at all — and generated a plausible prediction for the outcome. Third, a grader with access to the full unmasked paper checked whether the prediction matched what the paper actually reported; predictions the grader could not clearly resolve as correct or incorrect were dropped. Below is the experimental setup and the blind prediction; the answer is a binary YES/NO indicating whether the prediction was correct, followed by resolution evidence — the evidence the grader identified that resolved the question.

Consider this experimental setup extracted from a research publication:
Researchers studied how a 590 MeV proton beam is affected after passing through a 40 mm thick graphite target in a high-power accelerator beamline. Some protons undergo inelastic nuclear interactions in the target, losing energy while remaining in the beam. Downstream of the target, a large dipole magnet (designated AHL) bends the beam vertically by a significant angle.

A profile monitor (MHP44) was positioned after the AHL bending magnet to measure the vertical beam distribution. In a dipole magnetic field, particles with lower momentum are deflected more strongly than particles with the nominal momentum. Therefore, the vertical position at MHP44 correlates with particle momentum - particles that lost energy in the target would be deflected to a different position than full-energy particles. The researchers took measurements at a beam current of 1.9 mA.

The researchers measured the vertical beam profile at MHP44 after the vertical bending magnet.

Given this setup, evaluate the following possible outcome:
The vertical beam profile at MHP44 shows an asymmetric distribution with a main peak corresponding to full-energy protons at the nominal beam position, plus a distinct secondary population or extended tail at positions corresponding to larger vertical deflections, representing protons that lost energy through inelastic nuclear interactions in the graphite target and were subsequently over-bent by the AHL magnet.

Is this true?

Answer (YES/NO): YES